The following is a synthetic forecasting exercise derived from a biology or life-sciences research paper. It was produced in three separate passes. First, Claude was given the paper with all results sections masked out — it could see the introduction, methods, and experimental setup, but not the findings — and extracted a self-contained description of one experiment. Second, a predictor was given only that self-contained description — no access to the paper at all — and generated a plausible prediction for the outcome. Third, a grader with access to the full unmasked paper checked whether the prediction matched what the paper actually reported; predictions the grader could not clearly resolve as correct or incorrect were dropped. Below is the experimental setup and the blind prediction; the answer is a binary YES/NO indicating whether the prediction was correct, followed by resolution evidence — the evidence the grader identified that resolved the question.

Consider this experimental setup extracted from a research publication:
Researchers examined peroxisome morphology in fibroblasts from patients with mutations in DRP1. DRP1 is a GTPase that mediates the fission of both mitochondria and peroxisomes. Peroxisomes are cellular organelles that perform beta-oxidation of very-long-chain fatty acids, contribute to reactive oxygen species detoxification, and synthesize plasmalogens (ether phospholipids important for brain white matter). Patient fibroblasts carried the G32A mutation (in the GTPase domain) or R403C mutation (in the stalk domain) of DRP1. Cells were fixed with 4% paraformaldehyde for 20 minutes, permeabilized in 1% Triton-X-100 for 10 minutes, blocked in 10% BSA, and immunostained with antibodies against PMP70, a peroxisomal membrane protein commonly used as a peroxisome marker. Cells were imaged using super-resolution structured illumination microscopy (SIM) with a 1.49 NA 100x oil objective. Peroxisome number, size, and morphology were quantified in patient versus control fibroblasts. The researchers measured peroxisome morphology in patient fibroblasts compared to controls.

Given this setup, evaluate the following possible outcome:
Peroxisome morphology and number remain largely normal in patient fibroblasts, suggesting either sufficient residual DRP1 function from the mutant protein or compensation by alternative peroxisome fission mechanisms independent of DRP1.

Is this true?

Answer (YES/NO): NO